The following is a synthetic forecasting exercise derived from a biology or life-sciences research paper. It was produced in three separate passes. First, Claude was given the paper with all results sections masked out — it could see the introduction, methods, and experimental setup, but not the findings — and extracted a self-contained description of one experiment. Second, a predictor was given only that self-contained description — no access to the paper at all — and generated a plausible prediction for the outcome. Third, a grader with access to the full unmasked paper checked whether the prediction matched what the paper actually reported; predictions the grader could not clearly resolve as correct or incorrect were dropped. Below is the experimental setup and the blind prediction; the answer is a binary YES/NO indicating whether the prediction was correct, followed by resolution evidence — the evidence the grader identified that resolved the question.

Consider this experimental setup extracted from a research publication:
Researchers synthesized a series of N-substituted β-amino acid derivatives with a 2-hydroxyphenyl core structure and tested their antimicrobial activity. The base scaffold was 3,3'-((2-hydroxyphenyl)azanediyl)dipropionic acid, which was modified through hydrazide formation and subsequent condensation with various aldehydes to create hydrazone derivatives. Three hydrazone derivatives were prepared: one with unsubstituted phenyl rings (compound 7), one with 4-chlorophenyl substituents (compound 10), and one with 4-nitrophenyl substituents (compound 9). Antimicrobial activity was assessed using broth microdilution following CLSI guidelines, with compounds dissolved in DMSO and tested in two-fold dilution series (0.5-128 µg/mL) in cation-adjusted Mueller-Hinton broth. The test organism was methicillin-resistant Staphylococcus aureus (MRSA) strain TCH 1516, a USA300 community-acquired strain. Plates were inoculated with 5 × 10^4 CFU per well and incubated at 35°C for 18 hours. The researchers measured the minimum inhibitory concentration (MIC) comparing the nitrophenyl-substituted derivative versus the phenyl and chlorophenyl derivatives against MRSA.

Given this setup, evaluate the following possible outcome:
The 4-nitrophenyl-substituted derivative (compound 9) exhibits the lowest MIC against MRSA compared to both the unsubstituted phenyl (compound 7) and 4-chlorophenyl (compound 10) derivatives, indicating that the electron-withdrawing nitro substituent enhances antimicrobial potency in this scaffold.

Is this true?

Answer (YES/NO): YES